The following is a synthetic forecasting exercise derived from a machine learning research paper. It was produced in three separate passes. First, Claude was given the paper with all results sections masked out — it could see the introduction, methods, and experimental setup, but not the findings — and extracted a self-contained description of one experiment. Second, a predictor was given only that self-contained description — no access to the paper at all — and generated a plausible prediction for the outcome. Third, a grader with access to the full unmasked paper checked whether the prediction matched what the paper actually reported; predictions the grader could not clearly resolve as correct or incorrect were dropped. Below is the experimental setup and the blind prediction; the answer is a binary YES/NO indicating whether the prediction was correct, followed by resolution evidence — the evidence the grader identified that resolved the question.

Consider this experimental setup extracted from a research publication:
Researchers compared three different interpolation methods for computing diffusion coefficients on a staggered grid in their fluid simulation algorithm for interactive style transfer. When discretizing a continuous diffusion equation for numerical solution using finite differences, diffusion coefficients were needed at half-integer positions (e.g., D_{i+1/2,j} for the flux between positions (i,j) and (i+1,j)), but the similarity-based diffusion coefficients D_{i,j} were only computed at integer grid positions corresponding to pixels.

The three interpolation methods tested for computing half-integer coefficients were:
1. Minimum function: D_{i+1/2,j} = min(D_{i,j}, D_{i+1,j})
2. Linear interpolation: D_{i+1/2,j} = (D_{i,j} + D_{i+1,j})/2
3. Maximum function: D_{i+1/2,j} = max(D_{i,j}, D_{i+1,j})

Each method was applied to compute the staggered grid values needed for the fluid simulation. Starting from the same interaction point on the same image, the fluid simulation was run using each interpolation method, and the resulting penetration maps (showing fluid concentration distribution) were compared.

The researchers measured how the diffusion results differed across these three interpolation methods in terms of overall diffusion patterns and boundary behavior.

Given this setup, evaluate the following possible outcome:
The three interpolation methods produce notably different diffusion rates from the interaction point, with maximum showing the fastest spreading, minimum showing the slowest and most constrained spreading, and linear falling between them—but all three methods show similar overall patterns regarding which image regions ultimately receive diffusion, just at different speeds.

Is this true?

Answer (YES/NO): NO